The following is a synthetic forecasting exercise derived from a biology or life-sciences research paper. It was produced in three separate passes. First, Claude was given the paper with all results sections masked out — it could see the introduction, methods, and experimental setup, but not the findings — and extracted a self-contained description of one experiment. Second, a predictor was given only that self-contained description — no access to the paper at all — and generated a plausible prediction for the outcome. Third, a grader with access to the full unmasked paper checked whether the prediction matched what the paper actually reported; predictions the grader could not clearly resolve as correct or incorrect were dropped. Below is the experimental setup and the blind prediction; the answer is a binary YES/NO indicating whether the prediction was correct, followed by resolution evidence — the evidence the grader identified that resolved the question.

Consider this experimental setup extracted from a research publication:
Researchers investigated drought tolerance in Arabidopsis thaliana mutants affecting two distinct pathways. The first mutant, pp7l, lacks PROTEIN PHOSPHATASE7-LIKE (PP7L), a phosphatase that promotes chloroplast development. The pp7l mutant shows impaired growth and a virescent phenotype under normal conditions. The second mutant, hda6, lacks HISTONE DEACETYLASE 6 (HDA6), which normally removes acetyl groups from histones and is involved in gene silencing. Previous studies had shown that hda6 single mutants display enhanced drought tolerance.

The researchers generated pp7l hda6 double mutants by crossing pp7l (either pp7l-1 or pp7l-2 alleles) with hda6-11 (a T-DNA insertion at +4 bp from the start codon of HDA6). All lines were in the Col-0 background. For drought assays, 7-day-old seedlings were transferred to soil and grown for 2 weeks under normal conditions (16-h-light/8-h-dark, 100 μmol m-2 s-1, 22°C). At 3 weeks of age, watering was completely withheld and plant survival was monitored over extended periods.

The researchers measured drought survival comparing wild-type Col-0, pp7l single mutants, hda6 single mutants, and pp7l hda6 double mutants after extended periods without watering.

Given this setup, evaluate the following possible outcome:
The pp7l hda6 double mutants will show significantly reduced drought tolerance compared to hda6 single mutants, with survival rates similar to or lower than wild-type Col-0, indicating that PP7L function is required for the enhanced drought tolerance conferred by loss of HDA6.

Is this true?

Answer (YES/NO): NO